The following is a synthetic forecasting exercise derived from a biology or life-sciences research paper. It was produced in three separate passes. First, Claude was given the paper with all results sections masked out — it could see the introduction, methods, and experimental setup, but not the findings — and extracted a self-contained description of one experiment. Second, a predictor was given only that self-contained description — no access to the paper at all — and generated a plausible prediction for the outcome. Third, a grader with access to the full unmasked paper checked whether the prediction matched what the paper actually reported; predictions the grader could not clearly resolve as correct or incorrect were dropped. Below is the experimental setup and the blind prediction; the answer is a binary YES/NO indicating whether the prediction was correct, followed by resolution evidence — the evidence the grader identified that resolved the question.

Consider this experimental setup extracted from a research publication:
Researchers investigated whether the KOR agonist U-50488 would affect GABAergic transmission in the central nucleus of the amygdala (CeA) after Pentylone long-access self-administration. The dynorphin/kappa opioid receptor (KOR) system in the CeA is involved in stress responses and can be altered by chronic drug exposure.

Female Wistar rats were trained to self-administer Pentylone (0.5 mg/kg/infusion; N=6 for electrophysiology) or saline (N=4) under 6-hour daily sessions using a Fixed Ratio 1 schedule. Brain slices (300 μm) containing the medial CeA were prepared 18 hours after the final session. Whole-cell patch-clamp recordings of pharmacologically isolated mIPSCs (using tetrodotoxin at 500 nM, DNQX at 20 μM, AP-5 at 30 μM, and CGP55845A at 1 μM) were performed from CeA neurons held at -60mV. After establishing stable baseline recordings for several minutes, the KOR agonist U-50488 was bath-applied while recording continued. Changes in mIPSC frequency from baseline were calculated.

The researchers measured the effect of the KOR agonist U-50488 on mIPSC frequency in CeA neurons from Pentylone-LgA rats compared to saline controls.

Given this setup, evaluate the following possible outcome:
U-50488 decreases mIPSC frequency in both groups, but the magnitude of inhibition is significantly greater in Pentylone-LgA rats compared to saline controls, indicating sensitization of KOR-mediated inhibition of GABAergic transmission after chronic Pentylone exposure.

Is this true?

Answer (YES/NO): NO